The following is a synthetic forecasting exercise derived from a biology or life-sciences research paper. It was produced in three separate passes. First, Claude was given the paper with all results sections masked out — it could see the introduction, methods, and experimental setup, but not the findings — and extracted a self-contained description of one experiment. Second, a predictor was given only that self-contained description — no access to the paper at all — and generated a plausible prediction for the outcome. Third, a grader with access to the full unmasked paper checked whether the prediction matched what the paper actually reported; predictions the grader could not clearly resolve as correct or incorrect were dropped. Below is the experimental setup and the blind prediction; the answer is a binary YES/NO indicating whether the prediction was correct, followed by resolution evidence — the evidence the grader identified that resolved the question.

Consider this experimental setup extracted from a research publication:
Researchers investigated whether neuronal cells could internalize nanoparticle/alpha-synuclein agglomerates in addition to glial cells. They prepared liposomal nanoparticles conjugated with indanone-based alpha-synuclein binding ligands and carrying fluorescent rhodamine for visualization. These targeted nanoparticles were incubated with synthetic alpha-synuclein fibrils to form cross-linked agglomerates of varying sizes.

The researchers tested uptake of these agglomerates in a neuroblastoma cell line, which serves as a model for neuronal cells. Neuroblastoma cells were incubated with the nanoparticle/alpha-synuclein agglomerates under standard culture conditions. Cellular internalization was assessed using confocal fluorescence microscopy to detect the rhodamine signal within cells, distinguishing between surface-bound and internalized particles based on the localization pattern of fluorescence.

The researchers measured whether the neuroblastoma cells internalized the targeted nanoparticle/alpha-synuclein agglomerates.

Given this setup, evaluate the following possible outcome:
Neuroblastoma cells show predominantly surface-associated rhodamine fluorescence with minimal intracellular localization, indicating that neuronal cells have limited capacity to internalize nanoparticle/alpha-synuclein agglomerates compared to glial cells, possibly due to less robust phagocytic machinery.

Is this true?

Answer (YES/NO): NO